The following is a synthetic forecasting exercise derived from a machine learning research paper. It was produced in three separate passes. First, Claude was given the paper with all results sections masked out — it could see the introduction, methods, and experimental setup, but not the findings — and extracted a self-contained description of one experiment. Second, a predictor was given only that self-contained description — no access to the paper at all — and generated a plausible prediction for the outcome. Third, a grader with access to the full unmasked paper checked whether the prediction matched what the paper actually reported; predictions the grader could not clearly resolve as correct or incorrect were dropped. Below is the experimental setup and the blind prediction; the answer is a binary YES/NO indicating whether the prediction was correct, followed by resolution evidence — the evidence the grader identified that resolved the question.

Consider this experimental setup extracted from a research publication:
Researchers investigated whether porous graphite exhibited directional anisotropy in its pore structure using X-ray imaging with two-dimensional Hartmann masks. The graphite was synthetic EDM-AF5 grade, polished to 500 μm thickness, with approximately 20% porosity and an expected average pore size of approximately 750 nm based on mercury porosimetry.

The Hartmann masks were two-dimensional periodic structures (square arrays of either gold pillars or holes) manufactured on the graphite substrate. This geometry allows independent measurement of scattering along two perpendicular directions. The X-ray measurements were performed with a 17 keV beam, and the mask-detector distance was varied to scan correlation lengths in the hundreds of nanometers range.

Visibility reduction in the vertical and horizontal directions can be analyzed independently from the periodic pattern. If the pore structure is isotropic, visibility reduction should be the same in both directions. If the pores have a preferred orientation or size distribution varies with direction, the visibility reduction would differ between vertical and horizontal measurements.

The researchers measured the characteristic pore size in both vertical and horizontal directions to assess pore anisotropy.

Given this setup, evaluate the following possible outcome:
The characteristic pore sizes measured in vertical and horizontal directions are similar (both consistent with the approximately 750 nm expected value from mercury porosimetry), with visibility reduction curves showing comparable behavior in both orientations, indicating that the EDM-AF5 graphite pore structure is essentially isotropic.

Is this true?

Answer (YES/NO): NO